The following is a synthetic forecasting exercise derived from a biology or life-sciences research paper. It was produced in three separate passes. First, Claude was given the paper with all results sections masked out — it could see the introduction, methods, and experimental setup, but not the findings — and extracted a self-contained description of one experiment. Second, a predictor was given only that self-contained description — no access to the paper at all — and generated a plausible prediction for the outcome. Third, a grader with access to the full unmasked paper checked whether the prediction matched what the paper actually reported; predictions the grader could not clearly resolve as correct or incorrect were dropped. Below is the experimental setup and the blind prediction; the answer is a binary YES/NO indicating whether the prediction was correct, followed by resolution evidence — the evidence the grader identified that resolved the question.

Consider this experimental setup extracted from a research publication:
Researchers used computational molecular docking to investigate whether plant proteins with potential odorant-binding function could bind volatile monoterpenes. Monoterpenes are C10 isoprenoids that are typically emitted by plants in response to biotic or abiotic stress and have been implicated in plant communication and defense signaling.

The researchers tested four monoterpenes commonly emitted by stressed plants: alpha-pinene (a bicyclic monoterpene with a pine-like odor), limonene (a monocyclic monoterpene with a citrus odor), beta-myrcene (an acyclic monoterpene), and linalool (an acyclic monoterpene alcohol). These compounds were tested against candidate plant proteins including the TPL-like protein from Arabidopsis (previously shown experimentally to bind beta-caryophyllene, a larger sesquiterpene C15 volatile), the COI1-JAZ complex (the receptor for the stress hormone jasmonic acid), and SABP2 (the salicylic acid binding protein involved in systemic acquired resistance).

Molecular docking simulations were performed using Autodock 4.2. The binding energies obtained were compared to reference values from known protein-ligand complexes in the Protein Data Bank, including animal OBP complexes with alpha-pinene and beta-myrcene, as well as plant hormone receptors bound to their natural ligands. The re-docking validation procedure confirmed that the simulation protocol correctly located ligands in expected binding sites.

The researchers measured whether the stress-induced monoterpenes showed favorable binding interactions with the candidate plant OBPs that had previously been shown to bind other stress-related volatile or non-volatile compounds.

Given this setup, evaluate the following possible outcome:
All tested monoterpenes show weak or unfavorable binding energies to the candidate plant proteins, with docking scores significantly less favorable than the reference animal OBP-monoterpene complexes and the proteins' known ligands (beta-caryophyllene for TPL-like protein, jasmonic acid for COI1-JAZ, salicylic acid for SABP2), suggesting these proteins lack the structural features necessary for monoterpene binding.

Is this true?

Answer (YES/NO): NO